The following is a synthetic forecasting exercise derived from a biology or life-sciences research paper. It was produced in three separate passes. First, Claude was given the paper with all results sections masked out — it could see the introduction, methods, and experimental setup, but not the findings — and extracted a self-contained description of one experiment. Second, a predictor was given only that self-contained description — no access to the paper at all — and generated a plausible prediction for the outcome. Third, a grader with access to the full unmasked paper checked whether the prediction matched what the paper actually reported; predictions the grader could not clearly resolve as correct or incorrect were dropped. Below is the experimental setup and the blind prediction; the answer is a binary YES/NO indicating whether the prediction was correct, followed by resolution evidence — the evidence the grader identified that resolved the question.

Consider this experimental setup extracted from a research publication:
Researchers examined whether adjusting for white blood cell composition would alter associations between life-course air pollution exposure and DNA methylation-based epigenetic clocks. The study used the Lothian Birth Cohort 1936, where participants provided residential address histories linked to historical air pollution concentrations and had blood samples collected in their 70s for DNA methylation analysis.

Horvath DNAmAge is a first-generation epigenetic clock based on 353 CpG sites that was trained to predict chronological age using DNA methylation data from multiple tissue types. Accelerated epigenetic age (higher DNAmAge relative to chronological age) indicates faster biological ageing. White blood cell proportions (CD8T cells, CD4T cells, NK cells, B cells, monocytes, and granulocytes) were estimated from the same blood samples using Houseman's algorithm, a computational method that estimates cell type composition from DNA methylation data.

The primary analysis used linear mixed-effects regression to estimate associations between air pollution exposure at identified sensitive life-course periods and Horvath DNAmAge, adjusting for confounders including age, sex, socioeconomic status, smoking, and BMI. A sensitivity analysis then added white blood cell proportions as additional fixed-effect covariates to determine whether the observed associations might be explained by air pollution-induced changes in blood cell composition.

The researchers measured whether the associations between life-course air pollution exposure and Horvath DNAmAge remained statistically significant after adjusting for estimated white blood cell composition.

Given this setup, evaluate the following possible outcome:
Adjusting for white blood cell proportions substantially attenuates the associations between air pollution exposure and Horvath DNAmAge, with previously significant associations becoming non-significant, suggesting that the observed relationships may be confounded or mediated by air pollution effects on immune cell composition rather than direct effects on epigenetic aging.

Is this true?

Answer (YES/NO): NO